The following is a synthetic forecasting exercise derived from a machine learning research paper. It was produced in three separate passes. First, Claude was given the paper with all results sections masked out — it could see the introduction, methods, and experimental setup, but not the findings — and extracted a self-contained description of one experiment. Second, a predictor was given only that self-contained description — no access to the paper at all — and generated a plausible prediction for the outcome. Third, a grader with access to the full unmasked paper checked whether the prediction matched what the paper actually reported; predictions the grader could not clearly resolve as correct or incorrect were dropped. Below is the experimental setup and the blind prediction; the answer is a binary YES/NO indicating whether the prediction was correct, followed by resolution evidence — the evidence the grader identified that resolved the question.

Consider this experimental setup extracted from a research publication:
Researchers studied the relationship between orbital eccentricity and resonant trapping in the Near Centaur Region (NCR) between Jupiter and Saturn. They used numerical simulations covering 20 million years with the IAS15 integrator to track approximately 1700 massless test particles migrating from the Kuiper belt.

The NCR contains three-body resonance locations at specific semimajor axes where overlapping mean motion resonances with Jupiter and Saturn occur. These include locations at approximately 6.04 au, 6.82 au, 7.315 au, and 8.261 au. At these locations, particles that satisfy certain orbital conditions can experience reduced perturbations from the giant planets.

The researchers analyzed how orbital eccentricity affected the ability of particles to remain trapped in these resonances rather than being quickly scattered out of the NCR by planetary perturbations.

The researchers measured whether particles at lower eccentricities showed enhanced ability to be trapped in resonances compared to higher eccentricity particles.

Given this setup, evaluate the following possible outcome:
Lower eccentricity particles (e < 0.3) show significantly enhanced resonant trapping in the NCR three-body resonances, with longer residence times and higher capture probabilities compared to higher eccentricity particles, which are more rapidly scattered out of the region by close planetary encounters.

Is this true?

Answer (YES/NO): YES